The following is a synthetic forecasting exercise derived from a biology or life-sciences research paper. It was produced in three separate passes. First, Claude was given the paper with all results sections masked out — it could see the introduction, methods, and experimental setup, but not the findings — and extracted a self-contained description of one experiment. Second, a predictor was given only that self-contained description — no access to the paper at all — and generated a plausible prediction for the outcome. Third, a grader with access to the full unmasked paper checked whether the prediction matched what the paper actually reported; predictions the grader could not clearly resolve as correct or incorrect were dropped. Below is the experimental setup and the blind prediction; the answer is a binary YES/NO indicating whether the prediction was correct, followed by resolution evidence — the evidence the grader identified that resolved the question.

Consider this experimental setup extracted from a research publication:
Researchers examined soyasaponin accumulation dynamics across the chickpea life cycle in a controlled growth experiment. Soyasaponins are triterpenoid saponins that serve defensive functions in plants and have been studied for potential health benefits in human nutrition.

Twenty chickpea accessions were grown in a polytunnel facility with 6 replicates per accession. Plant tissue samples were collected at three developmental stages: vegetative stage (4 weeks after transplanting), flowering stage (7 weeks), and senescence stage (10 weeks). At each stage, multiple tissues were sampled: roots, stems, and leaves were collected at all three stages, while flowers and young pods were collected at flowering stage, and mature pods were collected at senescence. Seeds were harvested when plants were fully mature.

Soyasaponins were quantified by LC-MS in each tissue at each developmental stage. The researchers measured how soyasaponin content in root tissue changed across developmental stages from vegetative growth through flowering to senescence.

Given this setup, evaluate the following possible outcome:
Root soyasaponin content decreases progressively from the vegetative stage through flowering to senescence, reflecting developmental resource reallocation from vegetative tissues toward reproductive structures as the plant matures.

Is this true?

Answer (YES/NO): NO